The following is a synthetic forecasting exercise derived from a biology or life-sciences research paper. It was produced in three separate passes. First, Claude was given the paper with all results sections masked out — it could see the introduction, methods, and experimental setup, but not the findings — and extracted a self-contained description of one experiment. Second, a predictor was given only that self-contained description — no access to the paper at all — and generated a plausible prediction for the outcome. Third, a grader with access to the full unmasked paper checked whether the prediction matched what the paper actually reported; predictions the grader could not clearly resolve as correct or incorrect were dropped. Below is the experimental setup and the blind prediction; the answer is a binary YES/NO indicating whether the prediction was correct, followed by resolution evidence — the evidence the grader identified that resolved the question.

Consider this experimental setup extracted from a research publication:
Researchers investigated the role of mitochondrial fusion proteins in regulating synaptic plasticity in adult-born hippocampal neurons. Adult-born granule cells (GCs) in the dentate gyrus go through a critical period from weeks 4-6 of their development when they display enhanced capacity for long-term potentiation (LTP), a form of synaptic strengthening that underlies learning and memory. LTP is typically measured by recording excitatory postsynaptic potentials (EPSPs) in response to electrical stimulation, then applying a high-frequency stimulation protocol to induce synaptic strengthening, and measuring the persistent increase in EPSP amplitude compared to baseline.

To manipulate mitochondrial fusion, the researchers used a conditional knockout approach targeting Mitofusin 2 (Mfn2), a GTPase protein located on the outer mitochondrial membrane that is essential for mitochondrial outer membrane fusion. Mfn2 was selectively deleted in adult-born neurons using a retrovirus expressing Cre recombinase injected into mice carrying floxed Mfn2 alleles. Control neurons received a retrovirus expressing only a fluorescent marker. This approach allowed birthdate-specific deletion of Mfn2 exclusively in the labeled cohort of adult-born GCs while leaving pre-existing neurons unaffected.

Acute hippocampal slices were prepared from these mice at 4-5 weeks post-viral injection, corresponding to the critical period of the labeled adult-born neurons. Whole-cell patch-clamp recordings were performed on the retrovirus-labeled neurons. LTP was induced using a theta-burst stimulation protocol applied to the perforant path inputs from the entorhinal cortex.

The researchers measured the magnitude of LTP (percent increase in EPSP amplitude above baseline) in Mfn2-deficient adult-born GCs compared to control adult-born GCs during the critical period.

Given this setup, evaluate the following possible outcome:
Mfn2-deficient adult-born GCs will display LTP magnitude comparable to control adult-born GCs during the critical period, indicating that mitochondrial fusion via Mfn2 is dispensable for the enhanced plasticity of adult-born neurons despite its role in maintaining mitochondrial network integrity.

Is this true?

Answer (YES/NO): NO